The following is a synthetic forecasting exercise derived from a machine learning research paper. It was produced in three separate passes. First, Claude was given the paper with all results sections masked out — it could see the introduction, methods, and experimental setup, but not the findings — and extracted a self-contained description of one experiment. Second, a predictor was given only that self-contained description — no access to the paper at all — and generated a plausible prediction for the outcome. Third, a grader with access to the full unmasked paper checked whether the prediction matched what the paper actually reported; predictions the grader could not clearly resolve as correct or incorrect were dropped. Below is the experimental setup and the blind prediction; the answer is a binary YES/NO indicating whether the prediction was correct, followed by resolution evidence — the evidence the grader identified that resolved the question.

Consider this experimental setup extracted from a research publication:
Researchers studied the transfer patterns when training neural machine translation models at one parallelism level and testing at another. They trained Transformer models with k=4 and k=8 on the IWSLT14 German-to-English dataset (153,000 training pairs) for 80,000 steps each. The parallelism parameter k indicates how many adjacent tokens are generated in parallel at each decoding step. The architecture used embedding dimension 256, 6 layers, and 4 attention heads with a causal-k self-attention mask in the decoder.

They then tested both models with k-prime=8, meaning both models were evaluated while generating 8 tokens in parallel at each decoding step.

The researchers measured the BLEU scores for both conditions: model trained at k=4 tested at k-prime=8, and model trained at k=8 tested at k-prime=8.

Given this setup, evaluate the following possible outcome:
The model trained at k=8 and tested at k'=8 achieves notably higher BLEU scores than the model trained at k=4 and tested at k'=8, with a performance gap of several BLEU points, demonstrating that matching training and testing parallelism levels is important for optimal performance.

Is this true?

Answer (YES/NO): YES